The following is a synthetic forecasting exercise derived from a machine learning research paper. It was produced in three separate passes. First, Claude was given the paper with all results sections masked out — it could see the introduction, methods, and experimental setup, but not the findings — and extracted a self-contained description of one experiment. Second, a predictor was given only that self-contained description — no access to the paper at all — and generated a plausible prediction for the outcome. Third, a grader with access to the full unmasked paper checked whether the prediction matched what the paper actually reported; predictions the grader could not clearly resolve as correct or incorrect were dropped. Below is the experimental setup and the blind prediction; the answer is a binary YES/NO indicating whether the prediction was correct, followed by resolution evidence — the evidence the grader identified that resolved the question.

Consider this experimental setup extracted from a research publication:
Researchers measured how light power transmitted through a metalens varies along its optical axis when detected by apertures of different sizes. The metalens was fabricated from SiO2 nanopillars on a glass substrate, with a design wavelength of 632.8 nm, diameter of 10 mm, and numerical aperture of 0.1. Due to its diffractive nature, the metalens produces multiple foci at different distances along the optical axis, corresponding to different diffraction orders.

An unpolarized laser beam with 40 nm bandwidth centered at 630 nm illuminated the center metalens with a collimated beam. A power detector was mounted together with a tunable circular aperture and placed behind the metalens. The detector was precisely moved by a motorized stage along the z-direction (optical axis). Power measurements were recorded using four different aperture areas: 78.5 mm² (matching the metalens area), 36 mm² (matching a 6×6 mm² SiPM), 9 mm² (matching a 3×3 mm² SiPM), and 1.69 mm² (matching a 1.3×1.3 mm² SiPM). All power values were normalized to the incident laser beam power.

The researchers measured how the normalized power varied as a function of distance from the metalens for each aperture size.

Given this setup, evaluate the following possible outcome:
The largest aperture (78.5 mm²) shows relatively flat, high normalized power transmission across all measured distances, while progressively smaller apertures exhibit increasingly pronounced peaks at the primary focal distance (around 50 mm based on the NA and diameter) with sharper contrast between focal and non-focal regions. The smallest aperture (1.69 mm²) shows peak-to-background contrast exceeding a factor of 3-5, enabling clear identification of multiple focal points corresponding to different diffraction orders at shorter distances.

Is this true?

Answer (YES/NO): NO